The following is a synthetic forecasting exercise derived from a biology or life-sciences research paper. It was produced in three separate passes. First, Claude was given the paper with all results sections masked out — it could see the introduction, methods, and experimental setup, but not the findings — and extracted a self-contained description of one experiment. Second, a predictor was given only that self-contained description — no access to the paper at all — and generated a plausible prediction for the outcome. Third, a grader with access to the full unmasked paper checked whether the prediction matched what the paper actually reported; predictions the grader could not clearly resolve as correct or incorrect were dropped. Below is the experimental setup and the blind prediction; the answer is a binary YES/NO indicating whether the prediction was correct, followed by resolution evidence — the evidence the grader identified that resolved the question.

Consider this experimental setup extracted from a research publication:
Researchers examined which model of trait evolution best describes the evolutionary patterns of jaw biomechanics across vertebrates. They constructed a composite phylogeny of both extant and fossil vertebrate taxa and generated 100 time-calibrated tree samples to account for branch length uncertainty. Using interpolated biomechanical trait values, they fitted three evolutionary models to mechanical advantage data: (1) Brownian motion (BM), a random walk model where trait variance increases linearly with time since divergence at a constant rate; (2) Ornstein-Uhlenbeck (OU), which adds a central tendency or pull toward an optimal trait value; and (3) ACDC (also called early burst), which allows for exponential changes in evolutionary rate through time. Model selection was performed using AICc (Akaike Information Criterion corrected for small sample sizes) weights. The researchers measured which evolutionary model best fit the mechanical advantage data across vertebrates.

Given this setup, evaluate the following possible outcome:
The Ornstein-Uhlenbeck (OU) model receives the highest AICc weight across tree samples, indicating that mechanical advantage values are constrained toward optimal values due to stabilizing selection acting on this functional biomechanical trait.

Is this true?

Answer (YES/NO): YES